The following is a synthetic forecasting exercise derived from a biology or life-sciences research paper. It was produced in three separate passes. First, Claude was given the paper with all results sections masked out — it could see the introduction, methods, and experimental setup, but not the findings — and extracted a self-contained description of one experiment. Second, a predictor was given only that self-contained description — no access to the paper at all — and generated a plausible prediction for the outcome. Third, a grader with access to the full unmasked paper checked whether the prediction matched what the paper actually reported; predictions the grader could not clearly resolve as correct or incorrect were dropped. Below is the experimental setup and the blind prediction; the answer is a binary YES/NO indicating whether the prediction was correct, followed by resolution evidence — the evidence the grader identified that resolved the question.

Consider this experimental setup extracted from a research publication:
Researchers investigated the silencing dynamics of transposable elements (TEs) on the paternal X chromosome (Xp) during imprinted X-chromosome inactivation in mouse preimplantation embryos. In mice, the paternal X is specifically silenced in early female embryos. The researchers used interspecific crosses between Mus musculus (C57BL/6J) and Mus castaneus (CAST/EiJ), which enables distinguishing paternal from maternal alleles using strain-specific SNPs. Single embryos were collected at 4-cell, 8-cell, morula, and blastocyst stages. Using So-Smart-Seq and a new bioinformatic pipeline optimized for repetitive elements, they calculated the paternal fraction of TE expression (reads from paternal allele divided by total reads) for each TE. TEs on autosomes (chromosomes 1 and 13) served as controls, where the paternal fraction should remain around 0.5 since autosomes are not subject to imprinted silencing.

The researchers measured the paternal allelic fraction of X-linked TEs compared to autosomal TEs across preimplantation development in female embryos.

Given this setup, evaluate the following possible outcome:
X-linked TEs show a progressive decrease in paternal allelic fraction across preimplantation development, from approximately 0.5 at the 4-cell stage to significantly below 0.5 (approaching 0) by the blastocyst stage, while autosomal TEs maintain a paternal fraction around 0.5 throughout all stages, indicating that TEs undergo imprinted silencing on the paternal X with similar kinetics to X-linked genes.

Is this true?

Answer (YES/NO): YES